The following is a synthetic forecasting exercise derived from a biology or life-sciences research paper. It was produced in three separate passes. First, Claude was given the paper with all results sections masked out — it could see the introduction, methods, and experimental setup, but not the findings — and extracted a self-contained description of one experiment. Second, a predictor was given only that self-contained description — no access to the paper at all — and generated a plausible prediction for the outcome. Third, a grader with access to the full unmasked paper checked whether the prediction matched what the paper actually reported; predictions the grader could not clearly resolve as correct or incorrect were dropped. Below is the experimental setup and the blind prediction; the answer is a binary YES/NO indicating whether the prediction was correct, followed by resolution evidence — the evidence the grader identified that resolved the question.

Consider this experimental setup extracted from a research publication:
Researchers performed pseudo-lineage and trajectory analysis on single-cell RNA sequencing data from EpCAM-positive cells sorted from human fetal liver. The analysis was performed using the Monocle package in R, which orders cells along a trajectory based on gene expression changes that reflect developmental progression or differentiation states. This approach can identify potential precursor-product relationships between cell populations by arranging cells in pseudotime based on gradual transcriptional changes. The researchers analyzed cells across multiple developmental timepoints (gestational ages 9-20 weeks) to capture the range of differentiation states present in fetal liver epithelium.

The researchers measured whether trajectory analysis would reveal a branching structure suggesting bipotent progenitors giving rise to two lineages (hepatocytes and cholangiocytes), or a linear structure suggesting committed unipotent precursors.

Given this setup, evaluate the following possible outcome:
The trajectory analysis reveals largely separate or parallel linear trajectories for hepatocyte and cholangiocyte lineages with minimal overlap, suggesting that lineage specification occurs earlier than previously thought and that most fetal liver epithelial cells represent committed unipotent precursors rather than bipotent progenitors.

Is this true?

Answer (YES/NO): NO